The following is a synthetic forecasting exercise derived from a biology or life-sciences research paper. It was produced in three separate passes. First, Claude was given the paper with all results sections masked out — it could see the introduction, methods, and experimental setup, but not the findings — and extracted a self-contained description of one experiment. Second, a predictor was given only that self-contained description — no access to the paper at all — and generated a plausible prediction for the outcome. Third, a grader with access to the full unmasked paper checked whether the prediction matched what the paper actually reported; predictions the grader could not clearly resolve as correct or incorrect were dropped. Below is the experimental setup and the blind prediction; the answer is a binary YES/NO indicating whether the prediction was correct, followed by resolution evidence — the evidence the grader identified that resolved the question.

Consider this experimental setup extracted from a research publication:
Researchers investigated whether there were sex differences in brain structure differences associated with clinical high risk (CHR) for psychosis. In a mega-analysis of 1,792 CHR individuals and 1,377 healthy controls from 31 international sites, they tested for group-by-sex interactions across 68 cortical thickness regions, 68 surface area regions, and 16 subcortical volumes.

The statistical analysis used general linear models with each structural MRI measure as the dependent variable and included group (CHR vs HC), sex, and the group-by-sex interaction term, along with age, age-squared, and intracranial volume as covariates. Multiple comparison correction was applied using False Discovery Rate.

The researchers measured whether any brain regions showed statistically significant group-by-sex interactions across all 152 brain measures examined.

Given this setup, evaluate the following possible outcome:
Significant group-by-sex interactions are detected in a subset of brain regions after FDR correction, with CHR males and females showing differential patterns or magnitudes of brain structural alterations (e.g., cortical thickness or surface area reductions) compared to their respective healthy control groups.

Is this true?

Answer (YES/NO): NO